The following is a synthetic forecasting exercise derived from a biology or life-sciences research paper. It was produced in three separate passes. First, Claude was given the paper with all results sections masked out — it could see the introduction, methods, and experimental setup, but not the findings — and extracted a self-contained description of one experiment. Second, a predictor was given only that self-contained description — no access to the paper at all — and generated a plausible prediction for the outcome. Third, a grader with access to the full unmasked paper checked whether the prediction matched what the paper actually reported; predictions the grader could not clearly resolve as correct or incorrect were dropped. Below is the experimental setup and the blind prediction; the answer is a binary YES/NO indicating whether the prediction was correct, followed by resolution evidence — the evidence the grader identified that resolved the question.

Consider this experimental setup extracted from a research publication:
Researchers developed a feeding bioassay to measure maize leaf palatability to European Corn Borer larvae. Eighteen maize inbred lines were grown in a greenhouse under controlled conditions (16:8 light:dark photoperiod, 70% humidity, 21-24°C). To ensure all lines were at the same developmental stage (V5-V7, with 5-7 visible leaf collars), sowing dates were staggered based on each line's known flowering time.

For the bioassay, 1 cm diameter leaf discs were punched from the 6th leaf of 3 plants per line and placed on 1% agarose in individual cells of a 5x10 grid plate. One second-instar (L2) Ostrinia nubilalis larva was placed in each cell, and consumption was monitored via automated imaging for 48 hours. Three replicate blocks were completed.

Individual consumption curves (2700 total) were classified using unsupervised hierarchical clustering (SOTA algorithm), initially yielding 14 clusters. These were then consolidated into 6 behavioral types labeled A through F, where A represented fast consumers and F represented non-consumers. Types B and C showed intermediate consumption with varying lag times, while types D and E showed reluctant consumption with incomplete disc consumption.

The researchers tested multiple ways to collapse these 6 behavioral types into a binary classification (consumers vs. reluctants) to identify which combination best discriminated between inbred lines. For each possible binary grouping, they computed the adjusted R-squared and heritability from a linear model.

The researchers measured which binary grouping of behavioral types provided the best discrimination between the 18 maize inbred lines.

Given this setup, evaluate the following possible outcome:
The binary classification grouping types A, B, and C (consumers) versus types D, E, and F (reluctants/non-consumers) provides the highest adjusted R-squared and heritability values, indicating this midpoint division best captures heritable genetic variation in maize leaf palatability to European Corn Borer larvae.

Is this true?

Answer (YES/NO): NO